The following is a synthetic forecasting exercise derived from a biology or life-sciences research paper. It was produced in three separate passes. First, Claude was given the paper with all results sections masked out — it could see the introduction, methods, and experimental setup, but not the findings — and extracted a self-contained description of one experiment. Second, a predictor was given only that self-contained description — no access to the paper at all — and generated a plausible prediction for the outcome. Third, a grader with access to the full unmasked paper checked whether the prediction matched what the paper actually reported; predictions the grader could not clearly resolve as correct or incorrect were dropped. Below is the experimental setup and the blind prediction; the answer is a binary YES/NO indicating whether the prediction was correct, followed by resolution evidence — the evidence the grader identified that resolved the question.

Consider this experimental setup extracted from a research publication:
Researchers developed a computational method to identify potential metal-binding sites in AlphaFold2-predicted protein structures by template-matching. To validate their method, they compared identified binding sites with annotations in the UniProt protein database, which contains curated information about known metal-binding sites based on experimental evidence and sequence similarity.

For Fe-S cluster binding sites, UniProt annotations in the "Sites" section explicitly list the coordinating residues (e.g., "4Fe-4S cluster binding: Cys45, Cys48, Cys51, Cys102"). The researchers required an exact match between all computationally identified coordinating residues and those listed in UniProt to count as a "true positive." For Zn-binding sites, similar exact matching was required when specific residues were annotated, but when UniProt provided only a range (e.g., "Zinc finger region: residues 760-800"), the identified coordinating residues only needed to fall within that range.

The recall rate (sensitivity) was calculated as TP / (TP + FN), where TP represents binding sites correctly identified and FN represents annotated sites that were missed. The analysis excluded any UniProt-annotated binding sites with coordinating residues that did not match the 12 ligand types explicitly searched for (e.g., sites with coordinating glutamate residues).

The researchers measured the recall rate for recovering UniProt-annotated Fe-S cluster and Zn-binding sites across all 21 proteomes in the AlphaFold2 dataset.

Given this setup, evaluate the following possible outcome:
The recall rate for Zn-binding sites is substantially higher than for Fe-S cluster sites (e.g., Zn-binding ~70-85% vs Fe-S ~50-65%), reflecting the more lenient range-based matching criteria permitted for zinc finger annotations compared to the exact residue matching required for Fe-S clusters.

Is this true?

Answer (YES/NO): NO